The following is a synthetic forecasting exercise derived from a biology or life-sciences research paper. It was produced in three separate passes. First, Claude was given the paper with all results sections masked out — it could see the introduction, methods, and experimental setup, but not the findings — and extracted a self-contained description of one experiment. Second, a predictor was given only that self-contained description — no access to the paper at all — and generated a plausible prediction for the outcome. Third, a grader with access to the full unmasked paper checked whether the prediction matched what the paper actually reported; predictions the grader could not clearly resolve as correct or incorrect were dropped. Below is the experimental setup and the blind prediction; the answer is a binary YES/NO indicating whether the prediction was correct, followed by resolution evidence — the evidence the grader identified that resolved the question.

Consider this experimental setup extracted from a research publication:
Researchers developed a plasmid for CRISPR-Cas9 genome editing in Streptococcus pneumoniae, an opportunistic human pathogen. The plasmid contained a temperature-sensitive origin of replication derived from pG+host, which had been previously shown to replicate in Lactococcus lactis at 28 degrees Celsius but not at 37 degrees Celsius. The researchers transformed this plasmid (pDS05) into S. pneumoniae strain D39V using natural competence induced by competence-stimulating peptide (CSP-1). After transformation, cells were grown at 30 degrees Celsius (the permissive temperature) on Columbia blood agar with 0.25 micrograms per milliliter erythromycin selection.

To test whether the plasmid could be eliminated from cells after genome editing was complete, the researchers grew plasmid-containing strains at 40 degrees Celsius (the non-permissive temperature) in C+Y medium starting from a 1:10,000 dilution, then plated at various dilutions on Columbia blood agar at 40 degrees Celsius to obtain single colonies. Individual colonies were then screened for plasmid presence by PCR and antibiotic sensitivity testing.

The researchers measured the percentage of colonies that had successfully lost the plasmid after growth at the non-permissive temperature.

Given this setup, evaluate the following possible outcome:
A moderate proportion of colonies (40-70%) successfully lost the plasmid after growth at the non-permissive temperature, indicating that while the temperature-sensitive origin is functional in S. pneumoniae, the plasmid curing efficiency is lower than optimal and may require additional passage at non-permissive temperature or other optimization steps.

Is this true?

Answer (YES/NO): NO